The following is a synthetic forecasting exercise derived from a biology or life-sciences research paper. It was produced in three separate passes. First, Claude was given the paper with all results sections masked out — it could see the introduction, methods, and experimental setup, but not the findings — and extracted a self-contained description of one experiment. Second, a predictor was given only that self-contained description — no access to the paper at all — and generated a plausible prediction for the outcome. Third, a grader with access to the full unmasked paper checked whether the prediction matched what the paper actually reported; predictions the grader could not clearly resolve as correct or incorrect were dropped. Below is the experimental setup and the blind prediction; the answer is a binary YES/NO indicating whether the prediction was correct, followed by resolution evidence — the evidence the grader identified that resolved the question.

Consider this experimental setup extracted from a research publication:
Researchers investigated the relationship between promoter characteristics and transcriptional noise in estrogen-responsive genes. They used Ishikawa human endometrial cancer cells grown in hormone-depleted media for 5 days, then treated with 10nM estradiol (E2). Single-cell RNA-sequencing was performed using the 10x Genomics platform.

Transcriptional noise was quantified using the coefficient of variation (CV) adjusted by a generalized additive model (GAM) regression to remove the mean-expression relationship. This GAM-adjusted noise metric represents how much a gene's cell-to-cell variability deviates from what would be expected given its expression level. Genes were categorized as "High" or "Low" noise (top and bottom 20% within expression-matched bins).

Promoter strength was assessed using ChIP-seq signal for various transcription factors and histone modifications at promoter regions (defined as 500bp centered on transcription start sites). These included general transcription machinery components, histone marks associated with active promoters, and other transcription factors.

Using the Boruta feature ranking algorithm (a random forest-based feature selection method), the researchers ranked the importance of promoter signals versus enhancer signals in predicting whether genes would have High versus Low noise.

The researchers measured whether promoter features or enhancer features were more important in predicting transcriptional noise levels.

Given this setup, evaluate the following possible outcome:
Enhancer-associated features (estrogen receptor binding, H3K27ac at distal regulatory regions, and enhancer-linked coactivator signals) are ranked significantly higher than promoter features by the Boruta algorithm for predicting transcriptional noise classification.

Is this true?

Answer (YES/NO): NO